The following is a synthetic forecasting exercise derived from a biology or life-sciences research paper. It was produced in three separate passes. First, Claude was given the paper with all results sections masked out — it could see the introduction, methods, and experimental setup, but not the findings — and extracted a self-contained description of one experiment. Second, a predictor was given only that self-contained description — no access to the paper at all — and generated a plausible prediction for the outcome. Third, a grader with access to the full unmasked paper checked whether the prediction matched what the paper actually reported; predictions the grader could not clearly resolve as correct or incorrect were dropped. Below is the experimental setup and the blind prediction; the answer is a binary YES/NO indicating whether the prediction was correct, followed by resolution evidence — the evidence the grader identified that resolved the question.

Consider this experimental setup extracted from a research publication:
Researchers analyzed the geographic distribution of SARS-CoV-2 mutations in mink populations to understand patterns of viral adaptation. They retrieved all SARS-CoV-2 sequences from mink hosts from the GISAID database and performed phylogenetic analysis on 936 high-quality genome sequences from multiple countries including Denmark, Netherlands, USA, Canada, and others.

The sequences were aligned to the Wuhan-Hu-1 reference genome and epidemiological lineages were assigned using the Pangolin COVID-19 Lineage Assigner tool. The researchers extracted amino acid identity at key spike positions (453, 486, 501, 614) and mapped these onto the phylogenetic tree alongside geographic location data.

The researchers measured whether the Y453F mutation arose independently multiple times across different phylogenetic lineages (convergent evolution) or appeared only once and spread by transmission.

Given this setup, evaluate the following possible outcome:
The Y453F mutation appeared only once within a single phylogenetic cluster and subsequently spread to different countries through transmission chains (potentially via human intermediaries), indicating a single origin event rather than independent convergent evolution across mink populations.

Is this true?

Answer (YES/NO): NO